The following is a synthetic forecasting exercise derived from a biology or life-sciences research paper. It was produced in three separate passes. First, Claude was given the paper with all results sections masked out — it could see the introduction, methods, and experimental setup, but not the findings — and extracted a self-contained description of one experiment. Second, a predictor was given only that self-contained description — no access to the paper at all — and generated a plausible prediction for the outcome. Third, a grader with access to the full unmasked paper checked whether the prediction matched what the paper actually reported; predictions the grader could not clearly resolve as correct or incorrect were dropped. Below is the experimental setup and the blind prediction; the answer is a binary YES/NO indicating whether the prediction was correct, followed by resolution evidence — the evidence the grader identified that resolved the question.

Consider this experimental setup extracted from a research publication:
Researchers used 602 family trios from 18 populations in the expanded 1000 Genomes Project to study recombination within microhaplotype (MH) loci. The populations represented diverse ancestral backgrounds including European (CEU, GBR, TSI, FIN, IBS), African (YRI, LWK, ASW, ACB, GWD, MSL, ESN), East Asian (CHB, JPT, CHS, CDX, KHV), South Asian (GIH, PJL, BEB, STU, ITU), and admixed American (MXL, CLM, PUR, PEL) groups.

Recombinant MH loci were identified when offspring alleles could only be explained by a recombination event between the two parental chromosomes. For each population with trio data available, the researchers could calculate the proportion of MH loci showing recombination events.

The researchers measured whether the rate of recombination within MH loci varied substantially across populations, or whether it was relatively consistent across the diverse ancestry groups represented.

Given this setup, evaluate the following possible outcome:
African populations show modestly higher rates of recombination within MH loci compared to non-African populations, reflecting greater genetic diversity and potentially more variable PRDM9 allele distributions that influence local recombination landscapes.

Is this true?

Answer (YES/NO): NO